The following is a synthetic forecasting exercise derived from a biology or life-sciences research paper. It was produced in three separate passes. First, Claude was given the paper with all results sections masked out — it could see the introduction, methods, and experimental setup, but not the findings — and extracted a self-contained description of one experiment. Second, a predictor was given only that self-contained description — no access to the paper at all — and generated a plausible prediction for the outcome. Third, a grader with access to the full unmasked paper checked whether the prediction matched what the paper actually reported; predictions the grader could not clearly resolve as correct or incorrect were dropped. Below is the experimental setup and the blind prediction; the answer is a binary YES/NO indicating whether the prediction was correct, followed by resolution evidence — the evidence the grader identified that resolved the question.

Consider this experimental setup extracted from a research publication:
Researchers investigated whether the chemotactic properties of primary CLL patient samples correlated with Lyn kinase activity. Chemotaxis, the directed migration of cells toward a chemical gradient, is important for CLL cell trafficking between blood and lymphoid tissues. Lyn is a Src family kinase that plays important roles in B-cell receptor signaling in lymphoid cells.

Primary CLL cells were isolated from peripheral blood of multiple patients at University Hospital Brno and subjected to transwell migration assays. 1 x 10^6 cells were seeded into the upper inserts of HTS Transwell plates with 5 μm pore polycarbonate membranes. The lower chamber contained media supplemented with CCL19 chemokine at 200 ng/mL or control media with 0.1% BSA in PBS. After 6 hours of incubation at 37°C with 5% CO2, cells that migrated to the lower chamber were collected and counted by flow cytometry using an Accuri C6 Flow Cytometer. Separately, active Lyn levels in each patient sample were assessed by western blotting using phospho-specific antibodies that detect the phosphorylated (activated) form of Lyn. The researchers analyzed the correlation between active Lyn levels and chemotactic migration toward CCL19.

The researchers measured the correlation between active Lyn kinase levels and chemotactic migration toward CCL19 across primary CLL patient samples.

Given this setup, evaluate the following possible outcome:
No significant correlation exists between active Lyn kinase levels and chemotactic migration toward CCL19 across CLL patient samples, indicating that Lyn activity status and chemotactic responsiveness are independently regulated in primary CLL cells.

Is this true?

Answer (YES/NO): NO